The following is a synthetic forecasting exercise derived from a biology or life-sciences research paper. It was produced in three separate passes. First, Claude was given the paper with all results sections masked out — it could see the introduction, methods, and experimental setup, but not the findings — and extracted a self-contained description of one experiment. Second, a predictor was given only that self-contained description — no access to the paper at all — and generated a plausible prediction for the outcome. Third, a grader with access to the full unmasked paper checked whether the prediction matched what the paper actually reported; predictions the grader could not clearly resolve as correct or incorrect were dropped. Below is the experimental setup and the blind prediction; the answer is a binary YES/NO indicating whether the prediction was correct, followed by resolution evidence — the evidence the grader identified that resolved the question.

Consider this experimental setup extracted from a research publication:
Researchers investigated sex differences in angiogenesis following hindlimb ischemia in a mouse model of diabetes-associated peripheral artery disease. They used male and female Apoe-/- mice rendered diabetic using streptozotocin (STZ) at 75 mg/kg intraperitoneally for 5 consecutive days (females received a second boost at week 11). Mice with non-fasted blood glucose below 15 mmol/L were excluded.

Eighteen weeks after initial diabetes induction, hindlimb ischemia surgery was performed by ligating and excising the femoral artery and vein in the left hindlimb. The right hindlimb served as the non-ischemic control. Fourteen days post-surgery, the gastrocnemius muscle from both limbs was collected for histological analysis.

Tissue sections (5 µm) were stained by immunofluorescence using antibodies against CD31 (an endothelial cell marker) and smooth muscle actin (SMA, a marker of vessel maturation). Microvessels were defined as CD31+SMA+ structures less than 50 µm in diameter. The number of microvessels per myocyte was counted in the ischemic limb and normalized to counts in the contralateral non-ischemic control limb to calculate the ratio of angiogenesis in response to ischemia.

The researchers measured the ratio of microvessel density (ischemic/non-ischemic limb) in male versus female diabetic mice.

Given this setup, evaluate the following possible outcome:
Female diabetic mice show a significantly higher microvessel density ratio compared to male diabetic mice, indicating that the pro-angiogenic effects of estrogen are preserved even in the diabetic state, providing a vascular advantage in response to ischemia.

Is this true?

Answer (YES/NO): NO